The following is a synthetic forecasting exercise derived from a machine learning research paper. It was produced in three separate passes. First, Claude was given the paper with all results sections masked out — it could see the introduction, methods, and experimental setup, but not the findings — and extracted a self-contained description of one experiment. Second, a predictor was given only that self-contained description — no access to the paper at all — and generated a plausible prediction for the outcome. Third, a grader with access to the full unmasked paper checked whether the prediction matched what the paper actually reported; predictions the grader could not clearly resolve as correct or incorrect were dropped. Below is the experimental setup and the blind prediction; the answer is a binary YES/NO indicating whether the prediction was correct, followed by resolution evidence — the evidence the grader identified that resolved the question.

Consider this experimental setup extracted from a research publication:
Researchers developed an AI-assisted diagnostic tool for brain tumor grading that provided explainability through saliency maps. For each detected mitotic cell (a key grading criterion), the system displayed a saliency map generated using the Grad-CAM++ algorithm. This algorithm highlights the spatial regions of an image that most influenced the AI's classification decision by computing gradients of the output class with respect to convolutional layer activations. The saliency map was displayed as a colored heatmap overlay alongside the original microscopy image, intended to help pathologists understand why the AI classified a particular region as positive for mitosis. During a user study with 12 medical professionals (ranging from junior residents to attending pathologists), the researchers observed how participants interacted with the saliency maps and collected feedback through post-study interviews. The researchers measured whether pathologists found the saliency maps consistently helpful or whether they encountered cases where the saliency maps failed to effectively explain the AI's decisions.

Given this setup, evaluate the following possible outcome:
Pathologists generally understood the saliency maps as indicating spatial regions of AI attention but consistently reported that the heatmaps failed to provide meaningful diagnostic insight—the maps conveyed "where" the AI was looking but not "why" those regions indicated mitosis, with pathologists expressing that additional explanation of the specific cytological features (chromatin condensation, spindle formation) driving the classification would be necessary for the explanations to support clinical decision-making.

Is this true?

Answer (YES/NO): NO